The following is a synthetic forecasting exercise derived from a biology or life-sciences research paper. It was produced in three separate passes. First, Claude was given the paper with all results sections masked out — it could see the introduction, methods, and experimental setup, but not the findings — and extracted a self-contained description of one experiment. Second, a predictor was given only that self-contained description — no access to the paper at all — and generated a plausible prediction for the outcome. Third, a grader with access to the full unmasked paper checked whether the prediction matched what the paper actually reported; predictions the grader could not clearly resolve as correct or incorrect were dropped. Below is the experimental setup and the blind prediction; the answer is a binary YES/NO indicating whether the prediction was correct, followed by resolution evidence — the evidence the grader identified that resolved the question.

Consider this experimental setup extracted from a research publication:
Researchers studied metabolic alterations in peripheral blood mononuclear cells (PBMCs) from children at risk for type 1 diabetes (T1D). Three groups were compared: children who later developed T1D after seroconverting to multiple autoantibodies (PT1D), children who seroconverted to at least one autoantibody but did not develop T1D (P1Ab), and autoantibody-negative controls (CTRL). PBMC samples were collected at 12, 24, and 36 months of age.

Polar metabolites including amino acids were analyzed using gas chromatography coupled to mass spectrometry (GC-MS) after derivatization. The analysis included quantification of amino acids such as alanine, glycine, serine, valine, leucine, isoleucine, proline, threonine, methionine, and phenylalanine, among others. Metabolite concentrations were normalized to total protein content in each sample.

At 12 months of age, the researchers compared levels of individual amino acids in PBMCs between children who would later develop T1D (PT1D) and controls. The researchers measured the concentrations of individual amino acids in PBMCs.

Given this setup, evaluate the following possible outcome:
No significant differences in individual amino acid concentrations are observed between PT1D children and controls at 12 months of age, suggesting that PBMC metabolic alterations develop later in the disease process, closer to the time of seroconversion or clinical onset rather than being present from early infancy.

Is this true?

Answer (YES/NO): NO